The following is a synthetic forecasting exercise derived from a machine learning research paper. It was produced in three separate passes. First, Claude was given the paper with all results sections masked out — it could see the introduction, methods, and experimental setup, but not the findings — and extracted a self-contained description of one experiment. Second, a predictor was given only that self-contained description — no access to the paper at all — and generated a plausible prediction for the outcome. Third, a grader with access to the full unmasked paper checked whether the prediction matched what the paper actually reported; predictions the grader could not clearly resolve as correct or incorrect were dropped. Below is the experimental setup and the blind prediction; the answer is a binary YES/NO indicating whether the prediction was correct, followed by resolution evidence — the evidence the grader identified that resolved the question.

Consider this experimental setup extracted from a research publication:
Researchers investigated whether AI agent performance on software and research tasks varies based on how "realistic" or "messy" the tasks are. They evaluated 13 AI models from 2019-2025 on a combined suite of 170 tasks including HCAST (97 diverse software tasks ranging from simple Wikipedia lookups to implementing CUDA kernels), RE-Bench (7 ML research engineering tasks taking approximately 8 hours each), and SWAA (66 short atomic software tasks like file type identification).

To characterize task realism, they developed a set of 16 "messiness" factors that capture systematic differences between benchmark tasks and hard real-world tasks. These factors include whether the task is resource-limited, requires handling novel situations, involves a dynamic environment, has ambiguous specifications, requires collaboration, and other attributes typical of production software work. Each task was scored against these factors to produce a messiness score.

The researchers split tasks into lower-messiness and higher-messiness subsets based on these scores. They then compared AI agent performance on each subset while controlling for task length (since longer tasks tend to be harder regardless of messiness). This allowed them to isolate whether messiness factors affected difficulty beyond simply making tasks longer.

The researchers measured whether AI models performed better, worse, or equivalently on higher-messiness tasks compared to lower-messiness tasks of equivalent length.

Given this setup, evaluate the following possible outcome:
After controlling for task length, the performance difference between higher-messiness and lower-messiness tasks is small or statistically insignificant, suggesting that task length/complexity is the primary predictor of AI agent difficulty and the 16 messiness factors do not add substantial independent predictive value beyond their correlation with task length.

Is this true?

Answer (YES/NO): NO